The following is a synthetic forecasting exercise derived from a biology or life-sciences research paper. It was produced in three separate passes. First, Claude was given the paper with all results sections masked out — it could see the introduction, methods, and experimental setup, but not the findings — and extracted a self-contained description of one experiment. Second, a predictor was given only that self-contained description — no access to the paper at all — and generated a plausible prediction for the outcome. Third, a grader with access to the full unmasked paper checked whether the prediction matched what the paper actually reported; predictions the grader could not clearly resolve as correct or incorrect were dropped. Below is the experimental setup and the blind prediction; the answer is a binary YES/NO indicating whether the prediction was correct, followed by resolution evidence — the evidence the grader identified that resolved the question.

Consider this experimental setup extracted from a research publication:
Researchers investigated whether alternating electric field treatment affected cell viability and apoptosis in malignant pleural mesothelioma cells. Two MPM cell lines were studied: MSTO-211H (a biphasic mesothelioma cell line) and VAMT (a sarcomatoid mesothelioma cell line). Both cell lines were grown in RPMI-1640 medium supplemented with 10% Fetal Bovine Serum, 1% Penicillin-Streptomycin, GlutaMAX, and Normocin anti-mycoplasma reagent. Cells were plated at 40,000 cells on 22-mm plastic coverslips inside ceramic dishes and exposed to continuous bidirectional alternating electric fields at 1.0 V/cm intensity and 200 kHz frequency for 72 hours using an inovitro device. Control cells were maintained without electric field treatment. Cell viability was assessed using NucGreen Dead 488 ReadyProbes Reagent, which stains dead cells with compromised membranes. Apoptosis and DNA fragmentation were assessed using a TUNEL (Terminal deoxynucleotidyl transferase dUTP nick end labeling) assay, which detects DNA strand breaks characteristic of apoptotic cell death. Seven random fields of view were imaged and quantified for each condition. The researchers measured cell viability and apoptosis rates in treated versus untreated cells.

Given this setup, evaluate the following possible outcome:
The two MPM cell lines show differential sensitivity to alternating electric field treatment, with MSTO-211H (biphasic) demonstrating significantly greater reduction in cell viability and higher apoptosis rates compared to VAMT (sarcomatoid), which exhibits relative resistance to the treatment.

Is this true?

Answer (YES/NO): NO